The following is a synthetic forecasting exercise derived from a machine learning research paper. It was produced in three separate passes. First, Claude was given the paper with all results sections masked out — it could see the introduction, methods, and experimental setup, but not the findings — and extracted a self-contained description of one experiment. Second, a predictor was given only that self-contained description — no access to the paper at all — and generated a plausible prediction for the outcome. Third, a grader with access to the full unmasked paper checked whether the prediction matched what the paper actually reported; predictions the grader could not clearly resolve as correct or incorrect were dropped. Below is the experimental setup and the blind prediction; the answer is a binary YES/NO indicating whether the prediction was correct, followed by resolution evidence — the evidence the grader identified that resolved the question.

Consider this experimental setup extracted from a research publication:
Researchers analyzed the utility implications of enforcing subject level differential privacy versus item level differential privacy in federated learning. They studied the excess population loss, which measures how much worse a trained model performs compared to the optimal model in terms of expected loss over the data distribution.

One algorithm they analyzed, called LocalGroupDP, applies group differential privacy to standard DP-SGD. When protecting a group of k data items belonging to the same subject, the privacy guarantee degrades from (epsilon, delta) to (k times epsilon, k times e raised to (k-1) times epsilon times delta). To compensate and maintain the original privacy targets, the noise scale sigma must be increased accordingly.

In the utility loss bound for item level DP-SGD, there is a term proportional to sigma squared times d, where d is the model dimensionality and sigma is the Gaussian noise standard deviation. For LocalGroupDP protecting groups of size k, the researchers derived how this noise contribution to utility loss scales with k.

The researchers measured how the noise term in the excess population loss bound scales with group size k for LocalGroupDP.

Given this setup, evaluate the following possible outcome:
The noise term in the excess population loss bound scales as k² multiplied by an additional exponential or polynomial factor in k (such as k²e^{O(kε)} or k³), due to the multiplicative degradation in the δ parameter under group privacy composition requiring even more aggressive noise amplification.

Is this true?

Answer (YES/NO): NO